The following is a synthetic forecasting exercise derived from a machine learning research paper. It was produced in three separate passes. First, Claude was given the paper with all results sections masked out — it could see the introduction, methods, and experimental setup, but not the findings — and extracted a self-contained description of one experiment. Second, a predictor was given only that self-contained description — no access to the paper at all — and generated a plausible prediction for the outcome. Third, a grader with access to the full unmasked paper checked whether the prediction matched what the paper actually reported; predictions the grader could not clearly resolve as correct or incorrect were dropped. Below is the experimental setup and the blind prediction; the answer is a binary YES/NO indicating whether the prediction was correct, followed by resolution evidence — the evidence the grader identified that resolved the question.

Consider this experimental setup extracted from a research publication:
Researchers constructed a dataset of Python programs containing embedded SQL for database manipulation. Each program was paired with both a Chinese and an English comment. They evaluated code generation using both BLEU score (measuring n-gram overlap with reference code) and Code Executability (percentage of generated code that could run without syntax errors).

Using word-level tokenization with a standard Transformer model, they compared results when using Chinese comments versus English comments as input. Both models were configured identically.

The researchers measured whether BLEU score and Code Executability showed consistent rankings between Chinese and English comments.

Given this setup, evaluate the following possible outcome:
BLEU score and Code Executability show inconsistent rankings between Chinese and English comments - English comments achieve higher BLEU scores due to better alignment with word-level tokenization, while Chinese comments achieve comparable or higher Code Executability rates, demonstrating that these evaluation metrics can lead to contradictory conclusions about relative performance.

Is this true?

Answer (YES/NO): NO